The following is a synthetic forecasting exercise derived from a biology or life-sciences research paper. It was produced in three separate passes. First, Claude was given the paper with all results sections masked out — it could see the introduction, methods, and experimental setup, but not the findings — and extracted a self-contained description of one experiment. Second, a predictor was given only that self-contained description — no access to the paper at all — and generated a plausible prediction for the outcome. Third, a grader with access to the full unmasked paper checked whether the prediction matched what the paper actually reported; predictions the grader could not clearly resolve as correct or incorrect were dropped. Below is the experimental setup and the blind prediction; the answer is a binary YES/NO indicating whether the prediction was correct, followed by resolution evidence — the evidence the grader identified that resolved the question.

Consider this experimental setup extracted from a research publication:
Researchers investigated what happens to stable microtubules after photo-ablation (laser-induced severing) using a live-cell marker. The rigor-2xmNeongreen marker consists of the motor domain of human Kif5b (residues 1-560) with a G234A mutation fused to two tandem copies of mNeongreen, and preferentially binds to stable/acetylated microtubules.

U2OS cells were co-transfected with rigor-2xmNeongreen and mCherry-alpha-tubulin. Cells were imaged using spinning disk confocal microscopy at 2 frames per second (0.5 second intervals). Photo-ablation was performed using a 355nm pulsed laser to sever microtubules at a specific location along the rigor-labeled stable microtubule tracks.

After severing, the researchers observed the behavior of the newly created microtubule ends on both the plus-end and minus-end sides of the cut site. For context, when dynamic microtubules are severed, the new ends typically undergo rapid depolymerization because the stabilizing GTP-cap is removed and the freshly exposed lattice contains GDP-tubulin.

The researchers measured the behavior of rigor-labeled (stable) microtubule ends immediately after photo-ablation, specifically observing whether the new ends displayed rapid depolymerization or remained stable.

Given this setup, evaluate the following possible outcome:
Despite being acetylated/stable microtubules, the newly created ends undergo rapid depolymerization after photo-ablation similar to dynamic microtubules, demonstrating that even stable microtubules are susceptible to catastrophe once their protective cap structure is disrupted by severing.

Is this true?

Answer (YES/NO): NO